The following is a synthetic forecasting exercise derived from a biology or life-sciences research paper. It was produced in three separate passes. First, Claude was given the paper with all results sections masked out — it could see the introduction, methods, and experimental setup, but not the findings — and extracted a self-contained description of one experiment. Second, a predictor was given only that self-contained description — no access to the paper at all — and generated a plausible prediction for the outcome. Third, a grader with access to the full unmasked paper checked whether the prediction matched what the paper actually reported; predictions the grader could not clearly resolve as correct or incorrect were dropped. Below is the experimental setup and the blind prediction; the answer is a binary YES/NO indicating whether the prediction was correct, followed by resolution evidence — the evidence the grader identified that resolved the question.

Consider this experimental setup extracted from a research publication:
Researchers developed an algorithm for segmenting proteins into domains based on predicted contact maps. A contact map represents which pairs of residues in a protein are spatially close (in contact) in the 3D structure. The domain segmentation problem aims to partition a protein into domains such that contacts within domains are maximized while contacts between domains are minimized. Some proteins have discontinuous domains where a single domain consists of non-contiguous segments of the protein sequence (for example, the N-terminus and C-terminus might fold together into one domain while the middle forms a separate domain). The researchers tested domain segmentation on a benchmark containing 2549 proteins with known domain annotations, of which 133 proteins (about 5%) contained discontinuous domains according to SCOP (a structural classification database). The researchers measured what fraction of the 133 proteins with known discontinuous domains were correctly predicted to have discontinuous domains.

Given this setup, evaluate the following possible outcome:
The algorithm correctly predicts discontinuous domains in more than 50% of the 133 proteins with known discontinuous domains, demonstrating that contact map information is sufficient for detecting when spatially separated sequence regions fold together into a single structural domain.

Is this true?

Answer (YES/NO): YES